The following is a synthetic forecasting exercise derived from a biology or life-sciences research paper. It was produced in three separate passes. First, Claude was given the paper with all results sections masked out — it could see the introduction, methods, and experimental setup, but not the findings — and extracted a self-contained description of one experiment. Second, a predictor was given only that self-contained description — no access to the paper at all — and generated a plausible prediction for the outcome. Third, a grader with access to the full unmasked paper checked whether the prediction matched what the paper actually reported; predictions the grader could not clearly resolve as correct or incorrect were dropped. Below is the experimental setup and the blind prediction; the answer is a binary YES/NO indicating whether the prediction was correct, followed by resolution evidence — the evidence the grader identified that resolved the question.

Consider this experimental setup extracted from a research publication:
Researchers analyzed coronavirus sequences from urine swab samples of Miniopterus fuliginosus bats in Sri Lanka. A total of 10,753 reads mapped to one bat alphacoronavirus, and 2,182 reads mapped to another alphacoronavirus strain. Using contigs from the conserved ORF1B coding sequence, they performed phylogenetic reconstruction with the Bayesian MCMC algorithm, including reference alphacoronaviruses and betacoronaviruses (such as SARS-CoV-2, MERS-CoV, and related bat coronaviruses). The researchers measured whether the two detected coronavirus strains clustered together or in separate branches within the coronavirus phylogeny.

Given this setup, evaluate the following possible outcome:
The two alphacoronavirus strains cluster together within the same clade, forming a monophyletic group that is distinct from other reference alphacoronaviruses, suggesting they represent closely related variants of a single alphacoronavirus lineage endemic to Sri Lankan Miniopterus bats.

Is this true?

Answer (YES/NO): NO